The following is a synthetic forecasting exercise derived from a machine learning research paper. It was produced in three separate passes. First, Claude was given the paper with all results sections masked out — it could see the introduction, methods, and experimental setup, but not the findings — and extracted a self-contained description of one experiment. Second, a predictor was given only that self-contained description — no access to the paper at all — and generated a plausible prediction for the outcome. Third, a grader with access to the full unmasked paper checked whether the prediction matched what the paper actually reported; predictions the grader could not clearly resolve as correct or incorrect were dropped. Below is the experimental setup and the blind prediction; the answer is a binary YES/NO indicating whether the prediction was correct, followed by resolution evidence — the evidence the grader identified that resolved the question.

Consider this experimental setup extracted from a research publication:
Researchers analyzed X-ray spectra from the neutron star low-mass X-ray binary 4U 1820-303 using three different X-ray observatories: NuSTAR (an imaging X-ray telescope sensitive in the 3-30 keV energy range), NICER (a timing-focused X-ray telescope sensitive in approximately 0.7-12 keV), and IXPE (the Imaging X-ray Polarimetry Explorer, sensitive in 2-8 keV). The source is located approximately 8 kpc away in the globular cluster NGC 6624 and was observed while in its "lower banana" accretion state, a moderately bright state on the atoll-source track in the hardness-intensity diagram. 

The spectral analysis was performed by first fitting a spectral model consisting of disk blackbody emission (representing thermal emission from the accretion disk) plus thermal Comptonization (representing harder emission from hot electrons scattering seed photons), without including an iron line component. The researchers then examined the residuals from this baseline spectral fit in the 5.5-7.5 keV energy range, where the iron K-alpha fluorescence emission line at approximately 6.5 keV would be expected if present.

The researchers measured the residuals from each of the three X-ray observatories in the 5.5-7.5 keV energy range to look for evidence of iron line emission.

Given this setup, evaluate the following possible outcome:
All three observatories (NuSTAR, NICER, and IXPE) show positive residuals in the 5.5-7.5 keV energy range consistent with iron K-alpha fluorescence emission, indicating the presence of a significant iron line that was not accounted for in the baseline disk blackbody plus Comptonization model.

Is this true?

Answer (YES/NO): NO